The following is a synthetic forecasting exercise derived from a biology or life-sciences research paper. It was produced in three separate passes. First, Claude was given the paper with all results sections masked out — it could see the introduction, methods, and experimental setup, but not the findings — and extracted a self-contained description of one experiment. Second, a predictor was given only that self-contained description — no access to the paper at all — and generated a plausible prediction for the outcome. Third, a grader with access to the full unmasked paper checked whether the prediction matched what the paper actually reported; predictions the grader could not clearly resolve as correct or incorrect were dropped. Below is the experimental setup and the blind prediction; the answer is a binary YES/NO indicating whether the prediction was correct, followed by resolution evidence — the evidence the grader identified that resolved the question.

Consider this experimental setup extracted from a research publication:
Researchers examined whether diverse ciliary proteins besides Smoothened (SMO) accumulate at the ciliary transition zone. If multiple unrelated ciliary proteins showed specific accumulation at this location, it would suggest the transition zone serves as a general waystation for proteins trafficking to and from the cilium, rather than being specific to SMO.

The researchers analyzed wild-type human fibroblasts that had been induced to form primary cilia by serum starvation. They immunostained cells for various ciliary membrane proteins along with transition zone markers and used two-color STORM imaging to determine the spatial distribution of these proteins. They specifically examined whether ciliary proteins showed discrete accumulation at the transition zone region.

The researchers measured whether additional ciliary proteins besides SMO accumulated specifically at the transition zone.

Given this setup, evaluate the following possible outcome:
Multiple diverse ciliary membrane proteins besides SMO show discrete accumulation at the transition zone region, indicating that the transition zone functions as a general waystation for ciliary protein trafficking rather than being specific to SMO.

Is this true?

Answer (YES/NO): YES